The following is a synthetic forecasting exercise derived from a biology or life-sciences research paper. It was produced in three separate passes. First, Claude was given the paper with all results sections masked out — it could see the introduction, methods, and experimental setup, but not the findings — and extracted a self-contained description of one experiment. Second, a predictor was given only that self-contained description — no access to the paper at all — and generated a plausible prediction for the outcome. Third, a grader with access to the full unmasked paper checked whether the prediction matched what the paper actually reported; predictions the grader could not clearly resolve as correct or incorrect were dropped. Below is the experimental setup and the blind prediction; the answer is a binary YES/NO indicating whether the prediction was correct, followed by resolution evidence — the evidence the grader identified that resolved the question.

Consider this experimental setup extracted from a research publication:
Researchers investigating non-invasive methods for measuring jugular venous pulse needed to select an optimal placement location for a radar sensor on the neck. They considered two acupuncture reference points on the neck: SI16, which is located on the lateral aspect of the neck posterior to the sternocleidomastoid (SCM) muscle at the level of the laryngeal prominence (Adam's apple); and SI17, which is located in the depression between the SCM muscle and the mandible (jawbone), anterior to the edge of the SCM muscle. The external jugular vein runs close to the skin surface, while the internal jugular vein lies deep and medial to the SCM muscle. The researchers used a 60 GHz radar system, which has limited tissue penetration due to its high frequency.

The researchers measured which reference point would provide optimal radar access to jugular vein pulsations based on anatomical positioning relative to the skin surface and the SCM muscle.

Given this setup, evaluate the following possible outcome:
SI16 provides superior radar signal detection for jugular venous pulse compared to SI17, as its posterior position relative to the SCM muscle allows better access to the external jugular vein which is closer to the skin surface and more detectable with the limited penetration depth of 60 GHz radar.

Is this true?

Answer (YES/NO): YES